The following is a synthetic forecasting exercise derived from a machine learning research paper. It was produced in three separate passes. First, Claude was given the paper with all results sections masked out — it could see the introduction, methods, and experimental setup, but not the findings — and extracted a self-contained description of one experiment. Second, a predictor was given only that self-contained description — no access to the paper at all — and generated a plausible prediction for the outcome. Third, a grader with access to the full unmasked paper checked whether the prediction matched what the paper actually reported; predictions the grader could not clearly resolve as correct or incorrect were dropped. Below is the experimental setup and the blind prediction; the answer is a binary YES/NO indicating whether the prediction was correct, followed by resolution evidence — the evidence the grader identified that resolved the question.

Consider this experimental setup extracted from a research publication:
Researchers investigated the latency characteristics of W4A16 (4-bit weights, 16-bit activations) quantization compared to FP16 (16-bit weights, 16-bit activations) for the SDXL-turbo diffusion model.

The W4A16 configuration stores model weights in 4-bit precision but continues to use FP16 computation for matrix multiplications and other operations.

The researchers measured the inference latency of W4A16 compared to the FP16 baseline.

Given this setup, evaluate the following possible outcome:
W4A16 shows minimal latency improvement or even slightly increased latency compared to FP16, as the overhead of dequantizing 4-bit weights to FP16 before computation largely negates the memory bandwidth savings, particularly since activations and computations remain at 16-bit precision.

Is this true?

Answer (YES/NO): YES